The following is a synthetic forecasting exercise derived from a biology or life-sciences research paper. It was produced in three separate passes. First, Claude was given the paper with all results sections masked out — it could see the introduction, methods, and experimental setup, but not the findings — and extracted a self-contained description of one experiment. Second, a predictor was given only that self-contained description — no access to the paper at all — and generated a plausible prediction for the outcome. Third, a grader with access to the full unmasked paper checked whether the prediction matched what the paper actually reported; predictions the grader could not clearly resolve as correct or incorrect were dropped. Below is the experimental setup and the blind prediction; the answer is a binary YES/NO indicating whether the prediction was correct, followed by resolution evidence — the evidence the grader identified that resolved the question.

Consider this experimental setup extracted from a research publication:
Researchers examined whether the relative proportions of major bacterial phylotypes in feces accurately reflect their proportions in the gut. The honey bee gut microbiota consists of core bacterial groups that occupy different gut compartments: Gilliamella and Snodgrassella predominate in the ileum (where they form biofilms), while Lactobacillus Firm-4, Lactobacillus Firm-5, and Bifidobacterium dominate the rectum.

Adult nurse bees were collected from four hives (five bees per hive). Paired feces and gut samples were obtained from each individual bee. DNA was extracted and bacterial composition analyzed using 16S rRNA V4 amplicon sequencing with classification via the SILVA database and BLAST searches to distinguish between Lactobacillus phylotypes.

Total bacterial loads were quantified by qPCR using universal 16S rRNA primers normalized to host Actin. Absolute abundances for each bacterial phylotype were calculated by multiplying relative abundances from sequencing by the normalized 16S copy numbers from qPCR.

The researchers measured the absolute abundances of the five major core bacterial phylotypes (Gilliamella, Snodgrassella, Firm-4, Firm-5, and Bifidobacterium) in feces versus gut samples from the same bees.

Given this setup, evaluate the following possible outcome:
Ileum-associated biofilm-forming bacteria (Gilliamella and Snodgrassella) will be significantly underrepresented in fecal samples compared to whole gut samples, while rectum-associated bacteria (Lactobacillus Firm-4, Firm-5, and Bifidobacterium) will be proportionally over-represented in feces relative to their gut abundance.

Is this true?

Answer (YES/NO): NO